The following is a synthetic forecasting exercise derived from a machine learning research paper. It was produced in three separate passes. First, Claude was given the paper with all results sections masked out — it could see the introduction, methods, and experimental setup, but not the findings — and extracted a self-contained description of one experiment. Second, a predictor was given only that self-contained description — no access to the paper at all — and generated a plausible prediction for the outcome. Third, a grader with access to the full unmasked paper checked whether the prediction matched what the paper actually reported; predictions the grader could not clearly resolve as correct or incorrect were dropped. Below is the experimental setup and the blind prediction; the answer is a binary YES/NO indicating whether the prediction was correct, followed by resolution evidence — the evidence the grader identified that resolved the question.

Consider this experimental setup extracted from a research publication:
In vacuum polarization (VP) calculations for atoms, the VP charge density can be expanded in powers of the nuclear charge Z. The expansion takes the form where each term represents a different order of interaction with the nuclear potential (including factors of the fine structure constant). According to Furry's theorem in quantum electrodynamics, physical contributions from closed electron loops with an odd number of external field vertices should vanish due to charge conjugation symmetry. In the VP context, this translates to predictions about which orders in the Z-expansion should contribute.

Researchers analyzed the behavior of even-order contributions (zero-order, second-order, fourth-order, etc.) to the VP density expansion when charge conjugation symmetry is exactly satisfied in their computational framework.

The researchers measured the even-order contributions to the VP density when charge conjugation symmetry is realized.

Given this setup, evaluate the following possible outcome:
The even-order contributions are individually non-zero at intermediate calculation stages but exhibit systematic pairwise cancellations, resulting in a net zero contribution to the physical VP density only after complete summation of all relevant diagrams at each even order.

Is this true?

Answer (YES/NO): NO